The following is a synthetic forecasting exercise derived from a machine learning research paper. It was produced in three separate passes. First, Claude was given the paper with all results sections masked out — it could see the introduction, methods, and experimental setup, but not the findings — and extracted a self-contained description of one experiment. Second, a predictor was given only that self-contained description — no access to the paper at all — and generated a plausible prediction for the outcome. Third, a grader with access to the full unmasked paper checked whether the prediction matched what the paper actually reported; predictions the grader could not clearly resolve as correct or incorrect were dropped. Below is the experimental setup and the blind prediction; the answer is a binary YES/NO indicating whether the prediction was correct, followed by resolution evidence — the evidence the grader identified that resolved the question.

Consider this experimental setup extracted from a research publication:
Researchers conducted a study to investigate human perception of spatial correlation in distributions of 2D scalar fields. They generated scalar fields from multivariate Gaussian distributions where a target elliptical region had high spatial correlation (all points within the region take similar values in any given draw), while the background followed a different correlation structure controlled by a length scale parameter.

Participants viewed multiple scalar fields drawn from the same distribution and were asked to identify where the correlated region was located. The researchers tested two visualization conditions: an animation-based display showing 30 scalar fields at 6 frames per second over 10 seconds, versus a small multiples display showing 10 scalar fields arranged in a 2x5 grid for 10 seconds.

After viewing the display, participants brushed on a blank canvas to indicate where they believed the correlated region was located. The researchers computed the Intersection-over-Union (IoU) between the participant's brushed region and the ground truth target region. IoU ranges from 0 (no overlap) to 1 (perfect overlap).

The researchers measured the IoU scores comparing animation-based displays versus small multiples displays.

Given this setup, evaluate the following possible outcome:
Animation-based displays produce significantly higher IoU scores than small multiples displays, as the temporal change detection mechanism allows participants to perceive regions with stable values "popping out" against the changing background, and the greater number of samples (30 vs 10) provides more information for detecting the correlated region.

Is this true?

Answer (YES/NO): YES